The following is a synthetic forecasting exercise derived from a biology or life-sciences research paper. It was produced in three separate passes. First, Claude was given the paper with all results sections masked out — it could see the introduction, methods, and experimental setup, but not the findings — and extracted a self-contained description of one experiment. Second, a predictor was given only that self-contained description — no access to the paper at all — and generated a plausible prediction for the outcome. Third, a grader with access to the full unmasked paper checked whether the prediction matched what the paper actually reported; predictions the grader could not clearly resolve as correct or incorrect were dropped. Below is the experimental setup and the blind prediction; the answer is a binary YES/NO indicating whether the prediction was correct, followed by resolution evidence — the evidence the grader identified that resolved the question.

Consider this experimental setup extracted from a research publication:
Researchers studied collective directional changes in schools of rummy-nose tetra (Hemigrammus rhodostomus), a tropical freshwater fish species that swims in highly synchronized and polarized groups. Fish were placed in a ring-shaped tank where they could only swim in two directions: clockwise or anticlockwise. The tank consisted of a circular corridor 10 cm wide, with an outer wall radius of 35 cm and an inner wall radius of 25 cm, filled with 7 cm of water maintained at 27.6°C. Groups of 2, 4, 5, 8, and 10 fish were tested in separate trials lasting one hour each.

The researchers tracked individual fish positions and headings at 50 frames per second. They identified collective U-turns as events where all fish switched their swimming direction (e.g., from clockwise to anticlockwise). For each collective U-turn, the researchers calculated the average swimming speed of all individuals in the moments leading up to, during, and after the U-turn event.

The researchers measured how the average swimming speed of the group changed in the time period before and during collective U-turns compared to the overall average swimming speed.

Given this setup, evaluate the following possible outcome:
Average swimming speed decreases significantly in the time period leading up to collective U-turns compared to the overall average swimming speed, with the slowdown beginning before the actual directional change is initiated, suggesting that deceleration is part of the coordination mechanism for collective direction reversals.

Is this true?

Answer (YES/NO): YES